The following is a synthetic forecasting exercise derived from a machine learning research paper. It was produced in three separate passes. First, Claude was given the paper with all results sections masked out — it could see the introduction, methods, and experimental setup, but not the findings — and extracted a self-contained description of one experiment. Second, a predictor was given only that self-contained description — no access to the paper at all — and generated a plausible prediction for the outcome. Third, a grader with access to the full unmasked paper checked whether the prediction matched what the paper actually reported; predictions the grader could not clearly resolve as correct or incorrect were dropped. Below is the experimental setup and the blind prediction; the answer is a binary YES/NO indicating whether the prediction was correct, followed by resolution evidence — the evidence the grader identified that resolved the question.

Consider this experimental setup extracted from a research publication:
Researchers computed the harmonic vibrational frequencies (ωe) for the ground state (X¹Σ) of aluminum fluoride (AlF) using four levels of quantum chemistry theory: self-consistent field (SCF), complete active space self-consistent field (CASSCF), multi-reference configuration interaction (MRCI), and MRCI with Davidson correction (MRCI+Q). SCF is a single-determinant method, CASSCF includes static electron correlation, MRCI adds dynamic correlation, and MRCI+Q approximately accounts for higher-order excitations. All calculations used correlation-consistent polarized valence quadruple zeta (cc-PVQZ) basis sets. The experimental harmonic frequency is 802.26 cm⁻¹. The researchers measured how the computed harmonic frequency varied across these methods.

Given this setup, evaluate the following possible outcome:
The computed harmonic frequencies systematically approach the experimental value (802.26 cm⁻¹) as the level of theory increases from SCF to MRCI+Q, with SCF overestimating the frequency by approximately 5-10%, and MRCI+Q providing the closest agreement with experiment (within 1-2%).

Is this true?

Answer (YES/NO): NO